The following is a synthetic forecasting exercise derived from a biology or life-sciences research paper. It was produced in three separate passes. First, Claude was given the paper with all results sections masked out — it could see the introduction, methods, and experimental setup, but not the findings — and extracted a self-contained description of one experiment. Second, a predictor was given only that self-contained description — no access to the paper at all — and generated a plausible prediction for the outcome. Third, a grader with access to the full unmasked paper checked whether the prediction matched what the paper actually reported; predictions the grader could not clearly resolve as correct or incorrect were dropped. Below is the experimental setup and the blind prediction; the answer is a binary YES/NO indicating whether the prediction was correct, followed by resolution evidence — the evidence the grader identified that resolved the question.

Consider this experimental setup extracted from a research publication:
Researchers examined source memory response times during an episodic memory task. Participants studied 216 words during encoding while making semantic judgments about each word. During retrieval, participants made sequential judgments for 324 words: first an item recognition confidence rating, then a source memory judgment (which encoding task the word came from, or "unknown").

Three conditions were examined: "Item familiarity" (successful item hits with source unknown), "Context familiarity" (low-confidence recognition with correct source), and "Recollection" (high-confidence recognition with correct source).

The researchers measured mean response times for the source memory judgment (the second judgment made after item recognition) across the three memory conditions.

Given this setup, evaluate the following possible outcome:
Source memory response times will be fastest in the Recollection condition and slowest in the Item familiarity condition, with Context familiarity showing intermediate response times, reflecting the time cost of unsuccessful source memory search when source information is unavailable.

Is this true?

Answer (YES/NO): NO